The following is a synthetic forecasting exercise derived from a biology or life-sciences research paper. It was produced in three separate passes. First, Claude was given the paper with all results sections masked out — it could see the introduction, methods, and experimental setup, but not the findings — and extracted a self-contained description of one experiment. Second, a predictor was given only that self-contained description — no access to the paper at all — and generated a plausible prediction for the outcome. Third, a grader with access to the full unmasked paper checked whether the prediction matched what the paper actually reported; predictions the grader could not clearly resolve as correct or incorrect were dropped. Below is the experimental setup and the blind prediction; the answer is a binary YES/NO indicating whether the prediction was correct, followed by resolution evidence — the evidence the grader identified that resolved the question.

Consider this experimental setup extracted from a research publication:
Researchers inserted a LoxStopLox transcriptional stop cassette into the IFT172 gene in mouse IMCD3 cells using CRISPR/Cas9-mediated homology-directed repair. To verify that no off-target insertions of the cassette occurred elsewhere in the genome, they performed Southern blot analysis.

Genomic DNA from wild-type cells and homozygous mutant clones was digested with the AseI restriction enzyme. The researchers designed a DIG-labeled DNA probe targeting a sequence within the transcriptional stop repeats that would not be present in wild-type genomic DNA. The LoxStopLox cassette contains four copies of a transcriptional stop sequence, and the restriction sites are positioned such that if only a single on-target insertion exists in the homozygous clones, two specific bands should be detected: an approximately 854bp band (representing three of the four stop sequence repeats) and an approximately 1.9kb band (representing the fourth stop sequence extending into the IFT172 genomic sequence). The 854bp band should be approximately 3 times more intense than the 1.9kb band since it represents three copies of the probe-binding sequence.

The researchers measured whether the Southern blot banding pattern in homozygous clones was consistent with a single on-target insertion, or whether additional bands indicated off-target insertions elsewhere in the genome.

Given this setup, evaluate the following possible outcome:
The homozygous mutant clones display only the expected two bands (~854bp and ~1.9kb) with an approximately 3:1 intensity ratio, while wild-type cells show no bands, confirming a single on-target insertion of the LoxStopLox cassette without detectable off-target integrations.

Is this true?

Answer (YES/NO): NO